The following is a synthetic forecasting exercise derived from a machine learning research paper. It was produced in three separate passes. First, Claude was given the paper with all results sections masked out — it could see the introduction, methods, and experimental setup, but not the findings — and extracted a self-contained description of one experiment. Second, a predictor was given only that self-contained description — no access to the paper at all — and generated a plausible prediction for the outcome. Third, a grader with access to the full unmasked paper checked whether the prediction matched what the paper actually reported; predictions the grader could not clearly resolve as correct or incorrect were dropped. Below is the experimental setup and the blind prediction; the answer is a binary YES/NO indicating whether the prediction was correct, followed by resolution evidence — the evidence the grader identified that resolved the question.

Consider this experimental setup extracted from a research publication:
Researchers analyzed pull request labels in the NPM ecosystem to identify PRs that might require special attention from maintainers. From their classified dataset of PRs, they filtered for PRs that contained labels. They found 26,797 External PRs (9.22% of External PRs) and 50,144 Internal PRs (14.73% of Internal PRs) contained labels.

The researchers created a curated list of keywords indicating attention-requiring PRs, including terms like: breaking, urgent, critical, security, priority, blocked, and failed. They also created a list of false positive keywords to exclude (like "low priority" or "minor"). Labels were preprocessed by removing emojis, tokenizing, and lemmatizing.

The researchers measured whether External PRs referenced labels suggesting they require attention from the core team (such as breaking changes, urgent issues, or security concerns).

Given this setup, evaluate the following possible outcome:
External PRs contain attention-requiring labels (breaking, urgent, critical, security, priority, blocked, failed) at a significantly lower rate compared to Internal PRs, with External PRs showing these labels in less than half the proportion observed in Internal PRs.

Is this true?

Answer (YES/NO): NO